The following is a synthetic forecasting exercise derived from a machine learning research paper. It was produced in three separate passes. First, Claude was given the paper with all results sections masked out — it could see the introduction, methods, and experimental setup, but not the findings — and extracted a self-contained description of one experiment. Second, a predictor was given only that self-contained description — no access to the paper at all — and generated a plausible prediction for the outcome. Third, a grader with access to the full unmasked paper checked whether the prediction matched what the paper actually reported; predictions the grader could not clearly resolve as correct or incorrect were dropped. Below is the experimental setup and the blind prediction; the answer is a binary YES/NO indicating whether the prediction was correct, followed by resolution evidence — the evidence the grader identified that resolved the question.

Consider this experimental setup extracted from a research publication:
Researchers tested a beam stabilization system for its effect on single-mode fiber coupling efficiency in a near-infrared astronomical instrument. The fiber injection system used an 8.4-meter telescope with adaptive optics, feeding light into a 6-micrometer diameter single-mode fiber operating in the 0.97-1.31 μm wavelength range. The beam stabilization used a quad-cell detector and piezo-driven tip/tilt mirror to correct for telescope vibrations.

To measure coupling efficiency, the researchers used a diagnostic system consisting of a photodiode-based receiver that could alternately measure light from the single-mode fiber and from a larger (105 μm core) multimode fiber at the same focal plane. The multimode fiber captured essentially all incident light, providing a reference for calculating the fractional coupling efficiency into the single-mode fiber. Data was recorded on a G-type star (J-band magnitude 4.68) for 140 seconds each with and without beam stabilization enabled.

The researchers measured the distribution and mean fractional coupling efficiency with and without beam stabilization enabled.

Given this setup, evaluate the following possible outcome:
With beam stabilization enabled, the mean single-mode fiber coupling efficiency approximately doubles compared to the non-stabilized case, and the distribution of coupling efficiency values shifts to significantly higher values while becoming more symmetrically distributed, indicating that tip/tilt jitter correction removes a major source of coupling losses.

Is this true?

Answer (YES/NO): NO